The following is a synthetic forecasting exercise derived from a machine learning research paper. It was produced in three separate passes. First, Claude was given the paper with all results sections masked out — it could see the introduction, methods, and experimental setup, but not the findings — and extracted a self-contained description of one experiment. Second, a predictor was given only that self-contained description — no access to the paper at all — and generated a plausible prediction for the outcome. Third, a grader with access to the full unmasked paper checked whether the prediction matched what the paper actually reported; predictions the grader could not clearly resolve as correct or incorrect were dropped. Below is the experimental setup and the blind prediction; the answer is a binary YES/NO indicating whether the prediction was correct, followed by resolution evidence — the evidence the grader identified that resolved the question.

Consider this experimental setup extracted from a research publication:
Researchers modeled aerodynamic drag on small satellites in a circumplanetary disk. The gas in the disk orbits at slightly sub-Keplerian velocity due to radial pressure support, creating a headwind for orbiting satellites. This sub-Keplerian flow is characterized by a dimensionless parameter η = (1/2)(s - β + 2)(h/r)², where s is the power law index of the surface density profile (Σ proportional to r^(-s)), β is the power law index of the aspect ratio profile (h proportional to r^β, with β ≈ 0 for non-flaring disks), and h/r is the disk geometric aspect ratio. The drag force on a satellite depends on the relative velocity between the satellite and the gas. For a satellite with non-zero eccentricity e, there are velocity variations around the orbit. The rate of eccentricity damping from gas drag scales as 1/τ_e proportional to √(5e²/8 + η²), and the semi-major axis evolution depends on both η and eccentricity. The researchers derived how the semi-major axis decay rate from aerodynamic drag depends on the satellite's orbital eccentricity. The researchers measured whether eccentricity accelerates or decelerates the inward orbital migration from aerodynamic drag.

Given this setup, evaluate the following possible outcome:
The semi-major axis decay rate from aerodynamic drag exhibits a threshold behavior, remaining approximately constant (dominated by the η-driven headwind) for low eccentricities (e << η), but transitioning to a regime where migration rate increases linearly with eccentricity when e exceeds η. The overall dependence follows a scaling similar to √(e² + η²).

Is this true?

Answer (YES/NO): NO